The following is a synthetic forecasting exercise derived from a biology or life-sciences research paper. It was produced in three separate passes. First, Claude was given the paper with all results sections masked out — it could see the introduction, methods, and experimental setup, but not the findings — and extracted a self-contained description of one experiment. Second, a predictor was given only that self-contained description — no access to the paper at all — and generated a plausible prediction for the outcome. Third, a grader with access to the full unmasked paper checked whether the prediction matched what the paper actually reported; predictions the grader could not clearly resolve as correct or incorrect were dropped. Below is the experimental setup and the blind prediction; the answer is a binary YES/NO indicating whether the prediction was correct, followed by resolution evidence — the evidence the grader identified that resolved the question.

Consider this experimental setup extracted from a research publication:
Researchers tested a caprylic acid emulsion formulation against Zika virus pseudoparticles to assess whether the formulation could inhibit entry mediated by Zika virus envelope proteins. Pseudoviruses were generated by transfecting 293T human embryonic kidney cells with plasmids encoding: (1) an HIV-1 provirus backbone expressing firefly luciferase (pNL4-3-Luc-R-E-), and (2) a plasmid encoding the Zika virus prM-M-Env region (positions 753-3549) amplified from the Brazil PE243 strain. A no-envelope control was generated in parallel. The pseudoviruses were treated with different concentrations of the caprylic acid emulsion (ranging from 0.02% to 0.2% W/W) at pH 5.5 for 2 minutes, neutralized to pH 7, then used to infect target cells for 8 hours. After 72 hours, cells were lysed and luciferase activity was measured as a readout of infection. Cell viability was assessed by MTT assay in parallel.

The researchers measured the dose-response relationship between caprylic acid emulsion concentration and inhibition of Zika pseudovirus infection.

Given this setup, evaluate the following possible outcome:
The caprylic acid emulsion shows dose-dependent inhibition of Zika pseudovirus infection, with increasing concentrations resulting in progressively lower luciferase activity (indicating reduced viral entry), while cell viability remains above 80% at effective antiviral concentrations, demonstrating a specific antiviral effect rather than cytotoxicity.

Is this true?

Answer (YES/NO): YES